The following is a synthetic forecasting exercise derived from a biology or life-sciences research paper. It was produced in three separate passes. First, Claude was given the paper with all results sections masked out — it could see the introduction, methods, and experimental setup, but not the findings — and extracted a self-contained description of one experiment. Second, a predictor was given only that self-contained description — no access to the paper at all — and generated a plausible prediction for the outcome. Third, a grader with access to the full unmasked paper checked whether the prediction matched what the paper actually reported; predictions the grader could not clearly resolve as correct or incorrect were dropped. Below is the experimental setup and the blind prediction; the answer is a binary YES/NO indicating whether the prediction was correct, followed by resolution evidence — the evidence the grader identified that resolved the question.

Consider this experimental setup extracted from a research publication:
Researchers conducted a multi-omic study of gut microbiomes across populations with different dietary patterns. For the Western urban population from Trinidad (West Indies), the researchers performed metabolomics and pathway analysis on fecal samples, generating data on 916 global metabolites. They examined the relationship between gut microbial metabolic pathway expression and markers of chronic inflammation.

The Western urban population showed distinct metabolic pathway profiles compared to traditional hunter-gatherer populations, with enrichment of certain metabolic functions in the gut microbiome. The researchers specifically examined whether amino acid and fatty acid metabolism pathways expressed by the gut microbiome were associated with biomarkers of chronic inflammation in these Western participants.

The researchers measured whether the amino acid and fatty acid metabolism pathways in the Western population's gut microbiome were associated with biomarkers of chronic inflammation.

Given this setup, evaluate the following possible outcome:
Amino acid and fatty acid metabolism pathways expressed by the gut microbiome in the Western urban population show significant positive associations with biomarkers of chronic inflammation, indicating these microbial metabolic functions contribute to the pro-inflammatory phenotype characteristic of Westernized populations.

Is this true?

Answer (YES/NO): YES